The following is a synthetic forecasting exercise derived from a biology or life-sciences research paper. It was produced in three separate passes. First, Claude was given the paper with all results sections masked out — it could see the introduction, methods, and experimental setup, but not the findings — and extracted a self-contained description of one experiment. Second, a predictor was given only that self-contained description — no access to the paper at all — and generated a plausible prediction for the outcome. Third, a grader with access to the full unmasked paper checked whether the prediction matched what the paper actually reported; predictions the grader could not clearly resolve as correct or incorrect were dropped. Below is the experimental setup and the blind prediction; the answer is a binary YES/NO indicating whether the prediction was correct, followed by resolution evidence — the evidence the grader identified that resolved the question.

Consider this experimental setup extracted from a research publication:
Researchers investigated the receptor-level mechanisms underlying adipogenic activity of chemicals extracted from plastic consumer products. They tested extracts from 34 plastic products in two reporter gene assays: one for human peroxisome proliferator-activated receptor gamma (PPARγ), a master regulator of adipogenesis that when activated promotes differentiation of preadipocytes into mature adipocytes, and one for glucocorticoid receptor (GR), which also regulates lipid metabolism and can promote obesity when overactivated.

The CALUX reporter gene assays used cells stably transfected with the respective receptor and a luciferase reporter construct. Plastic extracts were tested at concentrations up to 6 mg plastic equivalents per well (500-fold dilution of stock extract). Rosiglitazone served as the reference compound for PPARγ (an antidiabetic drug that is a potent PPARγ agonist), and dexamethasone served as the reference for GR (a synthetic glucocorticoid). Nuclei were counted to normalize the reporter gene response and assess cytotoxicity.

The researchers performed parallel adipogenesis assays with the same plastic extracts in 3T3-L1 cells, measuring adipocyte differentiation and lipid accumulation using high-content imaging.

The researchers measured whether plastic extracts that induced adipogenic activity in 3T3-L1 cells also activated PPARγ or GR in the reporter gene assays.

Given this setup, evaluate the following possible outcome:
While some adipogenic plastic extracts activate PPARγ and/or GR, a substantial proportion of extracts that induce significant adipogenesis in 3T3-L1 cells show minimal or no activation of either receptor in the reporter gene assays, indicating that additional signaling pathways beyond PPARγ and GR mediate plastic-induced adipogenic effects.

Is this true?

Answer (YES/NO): YES